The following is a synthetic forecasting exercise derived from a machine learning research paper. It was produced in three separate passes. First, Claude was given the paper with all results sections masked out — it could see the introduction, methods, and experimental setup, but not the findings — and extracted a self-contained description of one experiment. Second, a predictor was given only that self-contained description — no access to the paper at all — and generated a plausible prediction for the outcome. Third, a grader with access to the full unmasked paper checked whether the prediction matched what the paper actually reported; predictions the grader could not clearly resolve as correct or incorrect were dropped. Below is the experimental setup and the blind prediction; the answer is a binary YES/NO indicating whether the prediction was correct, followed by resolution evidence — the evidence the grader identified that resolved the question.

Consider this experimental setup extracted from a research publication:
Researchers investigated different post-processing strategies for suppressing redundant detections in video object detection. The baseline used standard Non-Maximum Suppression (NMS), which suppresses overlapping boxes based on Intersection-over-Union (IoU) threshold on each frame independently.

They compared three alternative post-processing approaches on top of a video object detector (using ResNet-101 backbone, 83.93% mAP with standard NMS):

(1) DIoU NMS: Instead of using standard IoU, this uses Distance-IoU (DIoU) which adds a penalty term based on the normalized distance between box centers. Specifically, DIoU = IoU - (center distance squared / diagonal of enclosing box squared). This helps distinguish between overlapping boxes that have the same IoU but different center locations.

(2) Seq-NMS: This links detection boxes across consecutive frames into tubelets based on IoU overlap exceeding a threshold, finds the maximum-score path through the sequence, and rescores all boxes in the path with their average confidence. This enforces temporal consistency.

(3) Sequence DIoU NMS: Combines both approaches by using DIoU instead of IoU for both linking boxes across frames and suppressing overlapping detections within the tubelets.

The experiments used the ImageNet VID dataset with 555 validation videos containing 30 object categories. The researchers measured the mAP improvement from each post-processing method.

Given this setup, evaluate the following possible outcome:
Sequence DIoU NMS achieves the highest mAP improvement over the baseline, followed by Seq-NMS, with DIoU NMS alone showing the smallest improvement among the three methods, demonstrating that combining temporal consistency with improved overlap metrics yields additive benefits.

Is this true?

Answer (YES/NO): NO